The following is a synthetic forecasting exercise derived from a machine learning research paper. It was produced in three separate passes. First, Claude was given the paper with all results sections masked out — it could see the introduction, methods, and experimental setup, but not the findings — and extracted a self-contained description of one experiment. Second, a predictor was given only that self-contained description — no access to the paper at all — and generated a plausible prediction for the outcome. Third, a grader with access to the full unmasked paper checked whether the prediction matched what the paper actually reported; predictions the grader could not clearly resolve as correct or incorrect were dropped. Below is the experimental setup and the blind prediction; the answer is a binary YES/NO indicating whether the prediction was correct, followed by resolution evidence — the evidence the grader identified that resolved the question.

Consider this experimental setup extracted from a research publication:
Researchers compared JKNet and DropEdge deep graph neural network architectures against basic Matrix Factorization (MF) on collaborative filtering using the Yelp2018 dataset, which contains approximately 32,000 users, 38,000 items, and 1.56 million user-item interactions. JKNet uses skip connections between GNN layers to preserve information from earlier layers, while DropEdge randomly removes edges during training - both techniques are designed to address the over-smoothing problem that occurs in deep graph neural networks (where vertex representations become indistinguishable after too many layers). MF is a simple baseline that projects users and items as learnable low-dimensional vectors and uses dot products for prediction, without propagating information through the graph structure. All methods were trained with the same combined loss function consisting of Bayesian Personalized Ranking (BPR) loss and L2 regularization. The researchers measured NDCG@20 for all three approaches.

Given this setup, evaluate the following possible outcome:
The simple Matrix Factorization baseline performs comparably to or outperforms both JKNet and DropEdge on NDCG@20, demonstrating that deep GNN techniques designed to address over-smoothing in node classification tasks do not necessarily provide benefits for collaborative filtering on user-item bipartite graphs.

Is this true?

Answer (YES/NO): YES